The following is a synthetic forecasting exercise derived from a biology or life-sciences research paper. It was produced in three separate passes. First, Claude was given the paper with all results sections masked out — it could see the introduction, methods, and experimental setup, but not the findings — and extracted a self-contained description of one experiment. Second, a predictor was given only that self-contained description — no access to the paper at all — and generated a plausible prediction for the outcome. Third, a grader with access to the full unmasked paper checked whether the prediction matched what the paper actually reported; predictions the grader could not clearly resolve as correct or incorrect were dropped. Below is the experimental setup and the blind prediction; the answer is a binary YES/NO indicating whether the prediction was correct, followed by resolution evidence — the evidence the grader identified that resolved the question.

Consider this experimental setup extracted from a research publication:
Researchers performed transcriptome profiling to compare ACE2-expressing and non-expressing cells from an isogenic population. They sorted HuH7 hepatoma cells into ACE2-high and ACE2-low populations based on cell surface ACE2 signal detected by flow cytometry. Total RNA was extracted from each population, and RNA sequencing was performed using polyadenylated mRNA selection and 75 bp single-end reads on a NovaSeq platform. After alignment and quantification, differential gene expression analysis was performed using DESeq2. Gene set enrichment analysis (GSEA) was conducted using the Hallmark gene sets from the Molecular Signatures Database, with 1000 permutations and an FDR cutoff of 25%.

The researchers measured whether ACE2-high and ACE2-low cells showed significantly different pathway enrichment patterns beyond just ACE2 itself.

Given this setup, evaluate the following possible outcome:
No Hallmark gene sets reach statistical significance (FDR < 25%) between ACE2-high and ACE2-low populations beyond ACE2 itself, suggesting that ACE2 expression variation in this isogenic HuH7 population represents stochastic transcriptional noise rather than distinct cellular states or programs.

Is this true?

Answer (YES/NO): NO